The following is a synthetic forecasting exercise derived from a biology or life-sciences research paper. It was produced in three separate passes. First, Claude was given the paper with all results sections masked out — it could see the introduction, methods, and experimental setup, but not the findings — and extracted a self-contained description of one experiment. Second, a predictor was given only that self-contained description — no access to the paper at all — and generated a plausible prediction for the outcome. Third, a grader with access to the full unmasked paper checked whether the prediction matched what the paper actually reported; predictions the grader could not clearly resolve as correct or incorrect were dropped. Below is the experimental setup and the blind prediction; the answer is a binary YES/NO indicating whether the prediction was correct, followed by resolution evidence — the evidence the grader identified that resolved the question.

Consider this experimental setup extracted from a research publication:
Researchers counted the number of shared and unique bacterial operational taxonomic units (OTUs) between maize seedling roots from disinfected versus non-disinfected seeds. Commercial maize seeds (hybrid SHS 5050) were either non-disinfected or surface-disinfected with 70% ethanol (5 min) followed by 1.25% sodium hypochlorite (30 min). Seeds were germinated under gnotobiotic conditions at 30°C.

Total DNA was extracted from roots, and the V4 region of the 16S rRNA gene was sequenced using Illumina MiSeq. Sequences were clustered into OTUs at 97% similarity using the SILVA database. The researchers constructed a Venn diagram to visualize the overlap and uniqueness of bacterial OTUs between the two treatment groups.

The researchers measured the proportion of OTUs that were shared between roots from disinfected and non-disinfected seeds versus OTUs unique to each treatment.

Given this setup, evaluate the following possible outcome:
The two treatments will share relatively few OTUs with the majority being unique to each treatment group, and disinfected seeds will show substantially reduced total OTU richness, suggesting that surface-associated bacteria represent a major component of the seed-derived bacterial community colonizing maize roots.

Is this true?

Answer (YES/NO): YES